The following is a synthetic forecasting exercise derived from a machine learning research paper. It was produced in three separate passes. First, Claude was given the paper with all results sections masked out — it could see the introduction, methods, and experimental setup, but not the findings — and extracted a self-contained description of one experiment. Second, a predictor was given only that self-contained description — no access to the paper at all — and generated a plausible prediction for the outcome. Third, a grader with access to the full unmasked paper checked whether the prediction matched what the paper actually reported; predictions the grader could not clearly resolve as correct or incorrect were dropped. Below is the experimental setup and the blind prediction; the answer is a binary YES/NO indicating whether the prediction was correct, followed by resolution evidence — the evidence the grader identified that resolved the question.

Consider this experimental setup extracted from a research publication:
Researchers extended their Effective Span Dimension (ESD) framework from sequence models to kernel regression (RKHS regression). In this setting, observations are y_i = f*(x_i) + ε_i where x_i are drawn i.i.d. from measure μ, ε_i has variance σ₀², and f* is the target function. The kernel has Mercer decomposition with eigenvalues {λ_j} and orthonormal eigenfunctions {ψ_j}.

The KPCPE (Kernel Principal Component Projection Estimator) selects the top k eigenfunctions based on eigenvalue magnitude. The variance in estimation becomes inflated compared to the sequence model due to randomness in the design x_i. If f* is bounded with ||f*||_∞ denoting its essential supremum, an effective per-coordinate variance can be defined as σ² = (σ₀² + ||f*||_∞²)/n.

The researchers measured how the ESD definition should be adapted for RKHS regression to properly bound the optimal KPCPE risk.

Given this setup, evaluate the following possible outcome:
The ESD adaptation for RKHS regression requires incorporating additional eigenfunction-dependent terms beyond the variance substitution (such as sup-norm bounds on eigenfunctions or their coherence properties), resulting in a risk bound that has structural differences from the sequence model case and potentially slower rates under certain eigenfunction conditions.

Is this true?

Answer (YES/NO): NO